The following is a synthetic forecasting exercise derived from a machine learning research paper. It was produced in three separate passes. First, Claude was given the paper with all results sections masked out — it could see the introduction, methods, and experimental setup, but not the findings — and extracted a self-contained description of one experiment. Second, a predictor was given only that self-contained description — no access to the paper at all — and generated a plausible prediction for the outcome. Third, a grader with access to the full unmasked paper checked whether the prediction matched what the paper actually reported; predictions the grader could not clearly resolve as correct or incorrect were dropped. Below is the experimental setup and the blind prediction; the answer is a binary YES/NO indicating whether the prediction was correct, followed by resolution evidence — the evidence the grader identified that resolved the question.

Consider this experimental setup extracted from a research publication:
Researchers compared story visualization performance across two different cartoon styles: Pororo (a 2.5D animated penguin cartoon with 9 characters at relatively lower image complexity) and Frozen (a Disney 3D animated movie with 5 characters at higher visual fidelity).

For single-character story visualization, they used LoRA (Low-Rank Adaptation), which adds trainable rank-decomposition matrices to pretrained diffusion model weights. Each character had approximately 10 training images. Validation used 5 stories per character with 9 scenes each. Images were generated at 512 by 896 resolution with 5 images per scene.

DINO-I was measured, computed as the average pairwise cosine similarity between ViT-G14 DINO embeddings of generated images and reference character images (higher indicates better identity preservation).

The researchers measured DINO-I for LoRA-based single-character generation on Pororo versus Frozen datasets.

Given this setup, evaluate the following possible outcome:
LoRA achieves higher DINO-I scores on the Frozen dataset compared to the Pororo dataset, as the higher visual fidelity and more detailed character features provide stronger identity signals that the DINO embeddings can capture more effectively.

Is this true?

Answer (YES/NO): NO